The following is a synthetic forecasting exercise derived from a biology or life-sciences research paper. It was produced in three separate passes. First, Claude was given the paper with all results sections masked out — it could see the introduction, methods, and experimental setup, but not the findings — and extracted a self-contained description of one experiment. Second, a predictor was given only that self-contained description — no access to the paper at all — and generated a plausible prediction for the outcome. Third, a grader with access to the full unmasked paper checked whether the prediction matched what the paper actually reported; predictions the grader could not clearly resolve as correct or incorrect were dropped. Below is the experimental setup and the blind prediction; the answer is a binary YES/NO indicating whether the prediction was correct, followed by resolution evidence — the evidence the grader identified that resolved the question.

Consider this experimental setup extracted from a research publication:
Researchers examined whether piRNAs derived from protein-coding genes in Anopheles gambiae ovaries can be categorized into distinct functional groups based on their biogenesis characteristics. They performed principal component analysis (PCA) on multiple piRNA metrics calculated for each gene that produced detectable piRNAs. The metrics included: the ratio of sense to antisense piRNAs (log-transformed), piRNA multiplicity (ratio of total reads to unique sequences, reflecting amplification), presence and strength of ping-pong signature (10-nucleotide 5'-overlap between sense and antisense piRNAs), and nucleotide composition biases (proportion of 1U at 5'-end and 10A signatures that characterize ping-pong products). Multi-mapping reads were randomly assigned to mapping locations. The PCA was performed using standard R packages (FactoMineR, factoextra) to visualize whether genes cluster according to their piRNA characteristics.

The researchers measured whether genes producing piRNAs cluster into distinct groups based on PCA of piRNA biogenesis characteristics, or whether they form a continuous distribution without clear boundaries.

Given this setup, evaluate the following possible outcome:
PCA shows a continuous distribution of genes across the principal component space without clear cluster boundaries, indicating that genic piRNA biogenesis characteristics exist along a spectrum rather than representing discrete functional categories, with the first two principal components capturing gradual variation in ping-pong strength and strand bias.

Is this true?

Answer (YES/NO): NO